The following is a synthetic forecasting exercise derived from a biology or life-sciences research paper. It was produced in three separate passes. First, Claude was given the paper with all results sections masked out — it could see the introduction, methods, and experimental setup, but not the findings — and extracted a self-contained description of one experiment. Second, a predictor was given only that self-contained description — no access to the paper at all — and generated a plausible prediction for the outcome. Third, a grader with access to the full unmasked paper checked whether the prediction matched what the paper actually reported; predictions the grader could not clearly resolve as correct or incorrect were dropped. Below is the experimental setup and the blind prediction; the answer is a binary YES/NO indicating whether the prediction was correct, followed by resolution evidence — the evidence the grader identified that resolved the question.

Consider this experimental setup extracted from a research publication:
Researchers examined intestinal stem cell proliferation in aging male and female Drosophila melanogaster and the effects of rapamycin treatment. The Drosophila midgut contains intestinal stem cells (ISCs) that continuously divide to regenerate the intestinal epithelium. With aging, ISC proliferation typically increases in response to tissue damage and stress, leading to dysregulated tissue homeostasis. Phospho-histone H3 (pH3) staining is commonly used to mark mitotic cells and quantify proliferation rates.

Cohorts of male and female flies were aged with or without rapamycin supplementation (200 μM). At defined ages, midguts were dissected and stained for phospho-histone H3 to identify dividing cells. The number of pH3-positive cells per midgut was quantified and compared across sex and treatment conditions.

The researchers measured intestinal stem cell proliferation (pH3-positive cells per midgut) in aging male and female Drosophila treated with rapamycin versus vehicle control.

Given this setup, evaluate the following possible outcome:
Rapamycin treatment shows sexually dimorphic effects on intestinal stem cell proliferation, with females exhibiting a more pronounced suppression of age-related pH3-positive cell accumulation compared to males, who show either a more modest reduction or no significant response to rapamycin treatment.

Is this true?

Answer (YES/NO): YES